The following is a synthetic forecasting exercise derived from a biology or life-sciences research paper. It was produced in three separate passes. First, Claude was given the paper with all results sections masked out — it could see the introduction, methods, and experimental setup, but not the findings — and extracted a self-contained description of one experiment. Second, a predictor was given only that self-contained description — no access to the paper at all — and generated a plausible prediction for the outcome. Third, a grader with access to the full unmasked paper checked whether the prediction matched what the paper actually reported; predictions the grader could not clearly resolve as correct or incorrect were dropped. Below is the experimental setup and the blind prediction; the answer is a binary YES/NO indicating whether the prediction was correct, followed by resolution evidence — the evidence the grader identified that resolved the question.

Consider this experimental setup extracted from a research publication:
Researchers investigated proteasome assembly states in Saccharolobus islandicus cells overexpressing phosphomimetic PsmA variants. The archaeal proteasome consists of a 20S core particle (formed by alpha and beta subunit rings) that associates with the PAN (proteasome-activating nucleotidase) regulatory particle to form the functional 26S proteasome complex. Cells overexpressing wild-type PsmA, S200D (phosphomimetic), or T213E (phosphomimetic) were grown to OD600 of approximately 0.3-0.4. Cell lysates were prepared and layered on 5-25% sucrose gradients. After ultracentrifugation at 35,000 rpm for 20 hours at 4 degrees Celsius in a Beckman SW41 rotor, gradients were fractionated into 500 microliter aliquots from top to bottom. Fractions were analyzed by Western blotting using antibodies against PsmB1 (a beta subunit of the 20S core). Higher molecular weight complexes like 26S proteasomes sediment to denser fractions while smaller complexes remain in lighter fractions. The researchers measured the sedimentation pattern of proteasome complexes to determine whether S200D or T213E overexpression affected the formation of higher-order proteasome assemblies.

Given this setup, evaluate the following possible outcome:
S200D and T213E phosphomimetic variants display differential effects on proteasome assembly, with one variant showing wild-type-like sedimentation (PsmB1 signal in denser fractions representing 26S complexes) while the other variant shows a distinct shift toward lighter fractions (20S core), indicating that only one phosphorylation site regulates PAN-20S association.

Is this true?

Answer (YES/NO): YES